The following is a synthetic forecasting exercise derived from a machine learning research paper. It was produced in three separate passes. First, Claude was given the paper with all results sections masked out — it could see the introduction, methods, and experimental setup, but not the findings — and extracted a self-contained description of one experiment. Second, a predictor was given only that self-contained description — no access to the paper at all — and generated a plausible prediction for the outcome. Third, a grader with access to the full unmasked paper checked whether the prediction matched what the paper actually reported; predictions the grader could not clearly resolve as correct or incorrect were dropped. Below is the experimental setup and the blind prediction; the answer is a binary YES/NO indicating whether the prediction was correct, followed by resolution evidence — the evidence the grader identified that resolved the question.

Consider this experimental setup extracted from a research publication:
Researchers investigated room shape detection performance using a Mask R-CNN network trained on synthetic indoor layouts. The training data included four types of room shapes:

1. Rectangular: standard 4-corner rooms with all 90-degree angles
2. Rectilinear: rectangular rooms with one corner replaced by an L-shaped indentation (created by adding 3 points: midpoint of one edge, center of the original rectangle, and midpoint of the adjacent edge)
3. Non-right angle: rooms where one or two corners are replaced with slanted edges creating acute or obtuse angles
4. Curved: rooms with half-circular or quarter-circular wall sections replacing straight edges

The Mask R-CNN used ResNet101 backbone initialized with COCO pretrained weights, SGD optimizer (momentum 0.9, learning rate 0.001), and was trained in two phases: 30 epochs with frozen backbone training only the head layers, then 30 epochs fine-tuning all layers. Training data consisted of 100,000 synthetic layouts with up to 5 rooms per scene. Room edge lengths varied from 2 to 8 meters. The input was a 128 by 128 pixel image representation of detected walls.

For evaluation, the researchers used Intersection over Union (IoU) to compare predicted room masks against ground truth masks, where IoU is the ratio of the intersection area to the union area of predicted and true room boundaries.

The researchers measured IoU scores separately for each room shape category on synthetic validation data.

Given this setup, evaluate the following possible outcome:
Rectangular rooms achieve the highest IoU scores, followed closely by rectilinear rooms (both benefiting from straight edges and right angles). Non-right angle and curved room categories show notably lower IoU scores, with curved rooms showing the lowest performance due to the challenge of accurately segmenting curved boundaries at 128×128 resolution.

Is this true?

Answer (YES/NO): NO